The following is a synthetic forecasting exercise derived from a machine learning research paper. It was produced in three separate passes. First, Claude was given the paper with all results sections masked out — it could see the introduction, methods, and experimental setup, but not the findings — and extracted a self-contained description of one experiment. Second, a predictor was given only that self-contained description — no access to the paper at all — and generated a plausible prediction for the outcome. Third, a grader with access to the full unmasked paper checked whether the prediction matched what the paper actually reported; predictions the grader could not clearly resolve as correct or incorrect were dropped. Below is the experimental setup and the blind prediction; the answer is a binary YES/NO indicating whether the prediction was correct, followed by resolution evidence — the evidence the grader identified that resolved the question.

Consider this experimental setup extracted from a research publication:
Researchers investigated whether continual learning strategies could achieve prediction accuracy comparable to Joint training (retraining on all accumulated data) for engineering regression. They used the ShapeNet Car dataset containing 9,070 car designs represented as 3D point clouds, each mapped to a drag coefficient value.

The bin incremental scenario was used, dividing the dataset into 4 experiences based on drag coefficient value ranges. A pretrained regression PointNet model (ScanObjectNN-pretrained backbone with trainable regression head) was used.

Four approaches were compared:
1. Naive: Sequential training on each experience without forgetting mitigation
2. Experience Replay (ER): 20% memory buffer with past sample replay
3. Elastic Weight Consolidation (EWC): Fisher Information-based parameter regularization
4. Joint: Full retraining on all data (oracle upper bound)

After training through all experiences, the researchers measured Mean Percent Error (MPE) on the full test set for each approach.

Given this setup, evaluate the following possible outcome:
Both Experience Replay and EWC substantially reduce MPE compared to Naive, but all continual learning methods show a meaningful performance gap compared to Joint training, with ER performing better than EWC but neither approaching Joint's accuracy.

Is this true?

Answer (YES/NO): NO